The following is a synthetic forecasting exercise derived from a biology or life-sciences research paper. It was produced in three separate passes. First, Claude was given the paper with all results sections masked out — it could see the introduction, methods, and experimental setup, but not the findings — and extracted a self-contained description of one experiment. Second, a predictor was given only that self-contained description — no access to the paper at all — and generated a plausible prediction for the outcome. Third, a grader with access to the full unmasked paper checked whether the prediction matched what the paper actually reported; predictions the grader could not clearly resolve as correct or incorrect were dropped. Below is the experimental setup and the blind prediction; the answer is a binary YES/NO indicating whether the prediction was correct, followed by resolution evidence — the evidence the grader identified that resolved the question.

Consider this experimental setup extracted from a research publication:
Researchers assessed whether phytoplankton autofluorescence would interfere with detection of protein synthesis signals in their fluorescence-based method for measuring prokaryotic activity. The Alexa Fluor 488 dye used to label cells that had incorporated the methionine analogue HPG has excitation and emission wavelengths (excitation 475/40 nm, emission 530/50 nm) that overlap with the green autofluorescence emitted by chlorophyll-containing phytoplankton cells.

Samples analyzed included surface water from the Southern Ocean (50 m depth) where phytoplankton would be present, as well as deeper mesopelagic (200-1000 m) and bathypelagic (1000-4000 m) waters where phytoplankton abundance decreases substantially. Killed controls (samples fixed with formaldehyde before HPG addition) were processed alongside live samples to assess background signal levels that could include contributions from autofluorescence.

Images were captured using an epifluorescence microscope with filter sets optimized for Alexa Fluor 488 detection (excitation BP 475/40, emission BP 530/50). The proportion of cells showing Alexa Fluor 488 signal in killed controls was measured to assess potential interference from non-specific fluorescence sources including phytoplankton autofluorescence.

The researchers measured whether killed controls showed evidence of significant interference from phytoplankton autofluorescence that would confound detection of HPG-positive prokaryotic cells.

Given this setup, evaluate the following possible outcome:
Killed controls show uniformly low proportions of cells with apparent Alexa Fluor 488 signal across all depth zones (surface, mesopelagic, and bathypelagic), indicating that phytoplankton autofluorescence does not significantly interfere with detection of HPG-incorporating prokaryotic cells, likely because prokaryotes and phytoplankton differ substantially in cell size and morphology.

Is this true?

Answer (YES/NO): NO